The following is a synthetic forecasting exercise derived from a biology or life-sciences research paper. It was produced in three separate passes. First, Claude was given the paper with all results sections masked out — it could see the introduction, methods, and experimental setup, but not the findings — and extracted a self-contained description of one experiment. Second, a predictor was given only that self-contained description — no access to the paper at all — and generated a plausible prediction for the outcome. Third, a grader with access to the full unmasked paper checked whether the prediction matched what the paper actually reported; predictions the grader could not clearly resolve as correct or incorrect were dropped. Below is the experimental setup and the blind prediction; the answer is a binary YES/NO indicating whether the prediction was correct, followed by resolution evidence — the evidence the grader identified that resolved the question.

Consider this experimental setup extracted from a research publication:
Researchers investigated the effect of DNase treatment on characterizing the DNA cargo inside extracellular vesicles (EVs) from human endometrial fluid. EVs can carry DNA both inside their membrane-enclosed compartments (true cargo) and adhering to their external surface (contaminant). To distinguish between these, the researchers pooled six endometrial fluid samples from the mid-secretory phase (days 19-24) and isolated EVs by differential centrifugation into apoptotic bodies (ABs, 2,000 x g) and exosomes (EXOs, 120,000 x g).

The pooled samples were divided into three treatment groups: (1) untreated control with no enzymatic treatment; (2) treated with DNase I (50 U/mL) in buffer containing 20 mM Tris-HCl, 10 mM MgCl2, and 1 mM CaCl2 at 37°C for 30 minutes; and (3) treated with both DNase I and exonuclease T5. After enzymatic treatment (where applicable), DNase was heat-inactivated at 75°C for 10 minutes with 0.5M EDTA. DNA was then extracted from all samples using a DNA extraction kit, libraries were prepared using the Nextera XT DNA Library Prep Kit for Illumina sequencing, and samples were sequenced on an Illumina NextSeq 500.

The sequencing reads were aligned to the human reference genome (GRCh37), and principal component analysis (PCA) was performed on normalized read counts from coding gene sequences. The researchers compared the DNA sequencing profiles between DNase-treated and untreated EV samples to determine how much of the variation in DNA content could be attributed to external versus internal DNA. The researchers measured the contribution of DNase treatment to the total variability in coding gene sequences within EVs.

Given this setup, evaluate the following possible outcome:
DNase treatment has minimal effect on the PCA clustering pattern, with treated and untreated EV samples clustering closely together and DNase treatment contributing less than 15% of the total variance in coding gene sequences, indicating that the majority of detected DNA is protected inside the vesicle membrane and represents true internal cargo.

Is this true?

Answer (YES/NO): NO